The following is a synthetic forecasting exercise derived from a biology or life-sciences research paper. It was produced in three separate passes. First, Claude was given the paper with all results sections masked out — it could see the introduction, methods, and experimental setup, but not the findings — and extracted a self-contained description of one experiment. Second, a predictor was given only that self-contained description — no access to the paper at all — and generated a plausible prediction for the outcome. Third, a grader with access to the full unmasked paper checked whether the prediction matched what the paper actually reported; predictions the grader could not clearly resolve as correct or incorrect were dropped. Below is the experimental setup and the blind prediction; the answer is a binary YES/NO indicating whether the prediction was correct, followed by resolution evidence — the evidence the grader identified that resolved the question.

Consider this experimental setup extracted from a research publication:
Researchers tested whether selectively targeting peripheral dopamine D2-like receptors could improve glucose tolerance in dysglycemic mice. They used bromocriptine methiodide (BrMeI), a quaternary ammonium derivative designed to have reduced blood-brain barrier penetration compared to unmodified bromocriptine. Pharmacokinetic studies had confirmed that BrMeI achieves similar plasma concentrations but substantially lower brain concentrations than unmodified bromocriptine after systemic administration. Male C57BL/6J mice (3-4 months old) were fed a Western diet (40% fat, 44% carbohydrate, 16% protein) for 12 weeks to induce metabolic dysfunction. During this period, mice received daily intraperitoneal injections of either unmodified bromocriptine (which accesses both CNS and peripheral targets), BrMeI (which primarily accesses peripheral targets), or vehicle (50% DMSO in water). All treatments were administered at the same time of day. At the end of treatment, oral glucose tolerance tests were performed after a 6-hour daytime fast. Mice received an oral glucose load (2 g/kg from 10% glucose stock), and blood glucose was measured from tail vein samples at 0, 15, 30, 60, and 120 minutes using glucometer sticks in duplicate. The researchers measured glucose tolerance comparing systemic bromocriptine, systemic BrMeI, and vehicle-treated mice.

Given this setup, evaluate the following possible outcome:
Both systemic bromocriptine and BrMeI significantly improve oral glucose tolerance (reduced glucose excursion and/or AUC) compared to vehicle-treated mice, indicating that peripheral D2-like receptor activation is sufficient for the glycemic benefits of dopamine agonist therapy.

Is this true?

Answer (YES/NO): NO